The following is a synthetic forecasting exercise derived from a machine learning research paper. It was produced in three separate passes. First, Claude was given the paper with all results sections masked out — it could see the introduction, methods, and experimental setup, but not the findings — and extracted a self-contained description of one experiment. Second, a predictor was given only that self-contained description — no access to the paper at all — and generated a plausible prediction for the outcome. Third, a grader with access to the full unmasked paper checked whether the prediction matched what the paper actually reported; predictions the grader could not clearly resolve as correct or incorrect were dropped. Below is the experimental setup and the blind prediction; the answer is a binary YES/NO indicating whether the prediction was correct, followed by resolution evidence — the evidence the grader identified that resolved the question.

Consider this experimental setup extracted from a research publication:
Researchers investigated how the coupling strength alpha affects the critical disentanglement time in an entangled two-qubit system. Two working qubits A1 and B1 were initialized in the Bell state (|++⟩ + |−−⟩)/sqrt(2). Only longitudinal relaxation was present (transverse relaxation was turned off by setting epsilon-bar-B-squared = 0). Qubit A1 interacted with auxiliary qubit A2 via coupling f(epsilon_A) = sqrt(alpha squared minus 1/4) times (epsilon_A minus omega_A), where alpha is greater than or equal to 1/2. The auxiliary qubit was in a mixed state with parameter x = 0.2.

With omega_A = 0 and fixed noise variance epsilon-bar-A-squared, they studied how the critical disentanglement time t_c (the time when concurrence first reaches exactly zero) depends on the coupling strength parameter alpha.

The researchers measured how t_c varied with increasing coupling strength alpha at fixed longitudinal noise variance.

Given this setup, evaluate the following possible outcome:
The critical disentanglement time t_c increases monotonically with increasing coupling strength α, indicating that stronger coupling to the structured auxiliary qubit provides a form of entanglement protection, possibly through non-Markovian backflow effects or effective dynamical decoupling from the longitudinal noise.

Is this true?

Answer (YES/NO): NO